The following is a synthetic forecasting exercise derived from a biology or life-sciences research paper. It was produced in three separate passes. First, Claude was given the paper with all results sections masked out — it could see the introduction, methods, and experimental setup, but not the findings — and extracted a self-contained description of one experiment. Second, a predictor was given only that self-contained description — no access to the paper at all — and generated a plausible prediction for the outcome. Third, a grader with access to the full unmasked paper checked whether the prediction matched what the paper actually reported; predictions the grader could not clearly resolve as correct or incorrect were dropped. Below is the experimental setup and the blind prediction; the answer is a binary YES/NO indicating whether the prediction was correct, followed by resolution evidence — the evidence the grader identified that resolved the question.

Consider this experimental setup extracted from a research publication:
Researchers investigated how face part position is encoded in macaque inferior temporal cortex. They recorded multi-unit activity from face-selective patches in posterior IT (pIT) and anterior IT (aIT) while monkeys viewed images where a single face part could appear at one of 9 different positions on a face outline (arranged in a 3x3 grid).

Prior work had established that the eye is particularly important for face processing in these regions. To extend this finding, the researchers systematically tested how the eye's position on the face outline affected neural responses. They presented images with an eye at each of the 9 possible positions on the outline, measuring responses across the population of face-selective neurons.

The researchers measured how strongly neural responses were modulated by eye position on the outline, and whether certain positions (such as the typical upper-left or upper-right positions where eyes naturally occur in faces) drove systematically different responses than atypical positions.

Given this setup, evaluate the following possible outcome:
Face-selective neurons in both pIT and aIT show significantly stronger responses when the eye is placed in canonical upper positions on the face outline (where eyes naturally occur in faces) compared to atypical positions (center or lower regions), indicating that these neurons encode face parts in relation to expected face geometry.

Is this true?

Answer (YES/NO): NO